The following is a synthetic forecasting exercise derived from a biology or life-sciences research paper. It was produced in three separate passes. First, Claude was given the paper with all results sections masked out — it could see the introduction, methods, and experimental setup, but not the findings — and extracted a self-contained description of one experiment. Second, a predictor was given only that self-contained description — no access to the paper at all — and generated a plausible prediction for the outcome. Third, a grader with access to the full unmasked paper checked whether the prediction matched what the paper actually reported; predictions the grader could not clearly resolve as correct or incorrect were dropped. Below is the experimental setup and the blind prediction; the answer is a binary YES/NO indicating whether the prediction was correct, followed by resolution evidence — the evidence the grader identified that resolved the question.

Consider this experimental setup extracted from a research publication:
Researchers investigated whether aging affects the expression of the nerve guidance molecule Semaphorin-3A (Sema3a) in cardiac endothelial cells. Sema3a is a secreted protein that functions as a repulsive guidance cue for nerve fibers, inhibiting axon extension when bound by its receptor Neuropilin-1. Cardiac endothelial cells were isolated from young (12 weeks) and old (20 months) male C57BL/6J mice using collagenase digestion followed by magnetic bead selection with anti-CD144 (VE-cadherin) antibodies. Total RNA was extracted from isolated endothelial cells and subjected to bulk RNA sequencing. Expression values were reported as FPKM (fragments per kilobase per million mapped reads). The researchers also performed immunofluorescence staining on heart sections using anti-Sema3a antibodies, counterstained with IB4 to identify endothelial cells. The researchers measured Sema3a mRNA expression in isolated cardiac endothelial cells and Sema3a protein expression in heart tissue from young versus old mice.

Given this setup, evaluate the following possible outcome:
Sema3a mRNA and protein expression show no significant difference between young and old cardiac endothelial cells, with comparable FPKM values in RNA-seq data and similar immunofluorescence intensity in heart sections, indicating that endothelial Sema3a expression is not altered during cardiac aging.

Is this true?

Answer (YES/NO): NO